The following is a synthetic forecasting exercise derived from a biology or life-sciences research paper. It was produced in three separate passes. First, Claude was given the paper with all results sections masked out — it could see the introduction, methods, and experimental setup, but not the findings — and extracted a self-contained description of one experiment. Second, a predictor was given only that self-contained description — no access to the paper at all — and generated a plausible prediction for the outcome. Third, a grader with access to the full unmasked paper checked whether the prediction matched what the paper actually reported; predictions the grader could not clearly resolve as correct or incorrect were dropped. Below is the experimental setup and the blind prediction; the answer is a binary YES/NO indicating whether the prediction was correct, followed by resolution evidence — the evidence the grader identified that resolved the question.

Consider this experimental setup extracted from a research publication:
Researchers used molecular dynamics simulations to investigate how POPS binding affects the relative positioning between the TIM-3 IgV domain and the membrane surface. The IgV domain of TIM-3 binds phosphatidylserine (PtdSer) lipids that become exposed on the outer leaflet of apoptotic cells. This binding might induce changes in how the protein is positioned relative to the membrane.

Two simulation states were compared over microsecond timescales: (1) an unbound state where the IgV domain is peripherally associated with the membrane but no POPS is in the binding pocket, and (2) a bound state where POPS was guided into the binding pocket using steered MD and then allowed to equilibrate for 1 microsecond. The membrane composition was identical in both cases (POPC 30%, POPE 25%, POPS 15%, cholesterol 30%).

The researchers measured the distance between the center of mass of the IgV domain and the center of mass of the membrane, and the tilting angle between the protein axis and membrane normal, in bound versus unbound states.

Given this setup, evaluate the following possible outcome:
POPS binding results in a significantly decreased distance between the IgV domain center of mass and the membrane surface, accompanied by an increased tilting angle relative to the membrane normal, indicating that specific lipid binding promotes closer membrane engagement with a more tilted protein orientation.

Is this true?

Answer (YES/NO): NO